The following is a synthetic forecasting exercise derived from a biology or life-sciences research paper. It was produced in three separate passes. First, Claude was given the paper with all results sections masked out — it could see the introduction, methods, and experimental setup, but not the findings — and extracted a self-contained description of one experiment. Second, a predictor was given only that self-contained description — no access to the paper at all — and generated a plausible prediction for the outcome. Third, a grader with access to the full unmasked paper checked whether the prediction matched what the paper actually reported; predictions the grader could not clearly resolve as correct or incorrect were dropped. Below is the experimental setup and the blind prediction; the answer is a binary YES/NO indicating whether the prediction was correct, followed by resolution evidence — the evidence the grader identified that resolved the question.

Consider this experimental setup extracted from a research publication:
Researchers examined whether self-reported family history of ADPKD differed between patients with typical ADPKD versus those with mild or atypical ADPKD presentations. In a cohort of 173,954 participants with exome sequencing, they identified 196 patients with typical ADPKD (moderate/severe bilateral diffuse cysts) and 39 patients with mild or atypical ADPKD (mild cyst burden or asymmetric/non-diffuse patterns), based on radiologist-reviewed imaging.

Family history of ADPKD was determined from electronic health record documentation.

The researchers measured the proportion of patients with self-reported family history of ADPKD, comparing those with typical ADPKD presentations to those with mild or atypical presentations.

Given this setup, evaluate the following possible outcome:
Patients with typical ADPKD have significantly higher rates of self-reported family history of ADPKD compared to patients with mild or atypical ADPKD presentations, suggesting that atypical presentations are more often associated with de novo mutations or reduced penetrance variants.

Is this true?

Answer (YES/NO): YES